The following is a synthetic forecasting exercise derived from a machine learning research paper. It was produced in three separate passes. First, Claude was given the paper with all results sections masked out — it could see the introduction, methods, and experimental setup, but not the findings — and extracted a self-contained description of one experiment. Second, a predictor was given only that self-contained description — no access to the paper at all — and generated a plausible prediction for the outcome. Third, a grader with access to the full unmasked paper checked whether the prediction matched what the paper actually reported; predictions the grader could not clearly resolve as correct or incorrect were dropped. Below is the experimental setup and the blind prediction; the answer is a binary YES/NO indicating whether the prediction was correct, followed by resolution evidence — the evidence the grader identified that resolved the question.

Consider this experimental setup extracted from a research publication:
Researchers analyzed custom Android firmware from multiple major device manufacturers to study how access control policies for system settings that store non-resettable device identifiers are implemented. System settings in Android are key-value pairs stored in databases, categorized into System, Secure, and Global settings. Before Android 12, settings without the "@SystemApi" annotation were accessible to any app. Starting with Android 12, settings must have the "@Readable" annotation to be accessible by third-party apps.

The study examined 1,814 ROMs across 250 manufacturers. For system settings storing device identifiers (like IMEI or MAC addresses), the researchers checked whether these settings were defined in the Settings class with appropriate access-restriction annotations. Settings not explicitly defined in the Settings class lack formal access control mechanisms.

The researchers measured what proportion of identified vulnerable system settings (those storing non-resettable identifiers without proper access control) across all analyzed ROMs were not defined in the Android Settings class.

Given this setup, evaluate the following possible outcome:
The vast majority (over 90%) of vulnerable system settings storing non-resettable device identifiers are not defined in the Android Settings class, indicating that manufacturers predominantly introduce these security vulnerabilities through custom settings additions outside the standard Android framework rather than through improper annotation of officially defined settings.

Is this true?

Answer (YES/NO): YES